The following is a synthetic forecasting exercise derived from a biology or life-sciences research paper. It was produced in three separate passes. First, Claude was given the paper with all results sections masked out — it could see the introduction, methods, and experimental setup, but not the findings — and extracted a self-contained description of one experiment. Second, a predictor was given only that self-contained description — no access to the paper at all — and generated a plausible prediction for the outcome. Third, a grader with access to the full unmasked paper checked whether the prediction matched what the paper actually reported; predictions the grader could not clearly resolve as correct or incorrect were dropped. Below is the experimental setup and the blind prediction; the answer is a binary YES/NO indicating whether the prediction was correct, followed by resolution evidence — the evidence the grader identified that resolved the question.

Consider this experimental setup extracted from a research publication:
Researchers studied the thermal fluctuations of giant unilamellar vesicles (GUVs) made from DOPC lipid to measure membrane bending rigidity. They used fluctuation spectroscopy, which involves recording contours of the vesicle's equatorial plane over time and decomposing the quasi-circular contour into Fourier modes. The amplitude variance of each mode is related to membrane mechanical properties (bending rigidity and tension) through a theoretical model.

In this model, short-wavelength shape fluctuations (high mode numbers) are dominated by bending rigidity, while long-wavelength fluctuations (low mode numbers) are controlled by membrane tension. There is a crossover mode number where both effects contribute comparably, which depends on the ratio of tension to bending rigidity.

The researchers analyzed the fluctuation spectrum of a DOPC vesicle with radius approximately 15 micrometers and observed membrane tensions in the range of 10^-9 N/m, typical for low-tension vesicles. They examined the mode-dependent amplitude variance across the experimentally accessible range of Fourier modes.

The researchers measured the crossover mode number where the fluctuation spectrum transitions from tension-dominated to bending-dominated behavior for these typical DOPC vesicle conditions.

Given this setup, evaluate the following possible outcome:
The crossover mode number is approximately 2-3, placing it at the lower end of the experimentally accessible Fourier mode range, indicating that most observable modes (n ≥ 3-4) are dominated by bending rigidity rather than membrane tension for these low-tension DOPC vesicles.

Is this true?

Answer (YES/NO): NO